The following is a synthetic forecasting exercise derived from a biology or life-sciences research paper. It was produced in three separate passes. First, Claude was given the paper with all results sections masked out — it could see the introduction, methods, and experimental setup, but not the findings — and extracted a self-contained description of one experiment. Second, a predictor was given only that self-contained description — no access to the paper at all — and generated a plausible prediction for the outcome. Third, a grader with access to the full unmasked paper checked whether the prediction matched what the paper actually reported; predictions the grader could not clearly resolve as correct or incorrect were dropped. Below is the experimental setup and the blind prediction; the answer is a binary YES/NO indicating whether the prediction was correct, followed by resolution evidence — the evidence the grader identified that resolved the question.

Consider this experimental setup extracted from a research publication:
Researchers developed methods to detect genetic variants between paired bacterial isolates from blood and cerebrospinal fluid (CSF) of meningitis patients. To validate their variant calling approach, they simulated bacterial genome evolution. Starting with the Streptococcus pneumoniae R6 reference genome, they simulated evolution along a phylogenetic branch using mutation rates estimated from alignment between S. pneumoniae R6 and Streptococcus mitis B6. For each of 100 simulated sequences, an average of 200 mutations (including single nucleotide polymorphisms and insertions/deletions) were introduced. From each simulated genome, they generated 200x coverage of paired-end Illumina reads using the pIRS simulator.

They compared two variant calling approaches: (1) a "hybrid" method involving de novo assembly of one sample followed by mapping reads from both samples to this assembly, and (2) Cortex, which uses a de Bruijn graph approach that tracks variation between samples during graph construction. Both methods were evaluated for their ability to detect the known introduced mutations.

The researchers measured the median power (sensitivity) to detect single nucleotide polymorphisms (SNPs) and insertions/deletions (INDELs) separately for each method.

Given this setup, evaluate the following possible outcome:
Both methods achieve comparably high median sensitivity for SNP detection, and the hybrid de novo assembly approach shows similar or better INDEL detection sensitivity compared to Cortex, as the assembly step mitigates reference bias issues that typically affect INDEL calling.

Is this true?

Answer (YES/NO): NO